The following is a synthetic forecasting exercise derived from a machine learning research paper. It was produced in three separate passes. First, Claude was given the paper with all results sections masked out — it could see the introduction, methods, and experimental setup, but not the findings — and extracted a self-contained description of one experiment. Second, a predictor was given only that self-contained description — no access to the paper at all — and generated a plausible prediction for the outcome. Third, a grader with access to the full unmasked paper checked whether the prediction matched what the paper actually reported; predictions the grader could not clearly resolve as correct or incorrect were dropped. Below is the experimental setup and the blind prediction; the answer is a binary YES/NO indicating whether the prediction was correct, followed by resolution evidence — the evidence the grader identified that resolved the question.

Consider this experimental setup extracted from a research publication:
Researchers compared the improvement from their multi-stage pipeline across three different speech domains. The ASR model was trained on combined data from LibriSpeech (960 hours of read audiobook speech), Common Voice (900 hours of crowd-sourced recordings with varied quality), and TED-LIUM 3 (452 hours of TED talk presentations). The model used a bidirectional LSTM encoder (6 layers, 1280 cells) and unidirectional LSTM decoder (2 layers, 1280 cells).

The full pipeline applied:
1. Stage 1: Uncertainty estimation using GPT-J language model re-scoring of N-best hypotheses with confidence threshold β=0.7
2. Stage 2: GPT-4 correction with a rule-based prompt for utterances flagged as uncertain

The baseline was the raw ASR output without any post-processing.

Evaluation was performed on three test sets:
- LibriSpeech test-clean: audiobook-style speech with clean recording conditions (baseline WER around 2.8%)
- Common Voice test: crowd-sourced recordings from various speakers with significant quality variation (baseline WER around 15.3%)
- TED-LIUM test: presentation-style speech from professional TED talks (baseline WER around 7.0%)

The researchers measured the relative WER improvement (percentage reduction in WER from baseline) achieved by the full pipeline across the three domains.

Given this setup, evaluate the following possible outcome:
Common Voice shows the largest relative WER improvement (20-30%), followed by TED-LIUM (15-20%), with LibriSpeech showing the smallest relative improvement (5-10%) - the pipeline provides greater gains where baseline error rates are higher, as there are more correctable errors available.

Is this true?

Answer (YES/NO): NO